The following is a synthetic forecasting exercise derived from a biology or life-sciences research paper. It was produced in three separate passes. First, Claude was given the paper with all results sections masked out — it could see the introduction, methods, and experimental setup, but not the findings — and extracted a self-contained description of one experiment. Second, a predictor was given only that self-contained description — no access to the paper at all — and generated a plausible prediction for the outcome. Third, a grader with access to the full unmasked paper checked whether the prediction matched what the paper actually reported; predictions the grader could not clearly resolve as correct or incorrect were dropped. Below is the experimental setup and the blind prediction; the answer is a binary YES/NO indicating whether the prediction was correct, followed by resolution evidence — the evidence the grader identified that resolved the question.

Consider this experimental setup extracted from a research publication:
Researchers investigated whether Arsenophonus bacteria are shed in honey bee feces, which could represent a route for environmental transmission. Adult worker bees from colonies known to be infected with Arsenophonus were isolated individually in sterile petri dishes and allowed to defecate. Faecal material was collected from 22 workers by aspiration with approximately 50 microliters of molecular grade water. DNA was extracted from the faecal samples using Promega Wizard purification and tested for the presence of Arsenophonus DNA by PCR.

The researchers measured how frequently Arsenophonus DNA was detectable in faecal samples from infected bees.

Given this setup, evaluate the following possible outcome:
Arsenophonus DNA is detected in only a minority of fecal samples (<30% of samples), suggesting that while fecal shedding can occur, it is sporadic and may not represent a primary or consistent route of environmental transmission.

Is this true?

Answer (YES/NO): NO